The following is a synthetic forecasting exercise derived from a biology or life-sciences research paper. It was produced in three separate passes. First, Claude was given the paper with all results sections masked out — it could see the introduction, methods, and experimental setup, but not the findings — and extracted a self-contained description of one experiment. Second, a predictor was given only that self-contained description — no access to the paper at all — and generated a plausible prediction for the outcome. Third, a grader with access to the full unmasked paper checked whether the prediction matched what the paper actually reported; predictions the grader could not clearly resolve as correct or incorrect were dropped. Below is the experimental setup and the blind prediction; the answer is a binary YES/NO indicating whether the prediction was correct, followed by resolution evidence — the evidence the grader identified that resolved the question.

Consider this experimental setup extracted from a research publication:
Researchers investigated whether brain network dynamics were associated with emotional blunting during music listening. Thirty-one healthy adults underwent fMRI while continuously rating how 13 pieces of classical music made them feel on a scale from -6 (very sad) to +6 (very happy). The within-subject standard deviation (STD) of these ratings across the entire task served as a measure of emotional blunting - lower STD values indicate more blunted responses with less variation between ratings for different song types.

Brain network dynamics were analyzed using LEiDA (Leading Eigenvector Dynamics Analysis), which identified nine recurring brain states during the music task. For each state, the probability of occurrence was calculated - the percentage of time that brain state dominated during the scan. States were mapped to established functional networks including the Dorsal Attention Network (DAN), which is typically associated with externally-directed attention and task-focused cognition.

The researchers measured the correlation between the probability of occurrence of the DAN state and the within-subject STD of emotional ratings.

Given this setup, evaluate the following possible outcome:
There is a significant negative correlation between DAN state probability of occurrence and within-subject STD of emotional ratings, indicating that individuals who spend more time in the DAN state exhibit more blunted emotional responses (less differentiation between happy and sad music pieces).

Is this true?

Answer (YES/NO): YES